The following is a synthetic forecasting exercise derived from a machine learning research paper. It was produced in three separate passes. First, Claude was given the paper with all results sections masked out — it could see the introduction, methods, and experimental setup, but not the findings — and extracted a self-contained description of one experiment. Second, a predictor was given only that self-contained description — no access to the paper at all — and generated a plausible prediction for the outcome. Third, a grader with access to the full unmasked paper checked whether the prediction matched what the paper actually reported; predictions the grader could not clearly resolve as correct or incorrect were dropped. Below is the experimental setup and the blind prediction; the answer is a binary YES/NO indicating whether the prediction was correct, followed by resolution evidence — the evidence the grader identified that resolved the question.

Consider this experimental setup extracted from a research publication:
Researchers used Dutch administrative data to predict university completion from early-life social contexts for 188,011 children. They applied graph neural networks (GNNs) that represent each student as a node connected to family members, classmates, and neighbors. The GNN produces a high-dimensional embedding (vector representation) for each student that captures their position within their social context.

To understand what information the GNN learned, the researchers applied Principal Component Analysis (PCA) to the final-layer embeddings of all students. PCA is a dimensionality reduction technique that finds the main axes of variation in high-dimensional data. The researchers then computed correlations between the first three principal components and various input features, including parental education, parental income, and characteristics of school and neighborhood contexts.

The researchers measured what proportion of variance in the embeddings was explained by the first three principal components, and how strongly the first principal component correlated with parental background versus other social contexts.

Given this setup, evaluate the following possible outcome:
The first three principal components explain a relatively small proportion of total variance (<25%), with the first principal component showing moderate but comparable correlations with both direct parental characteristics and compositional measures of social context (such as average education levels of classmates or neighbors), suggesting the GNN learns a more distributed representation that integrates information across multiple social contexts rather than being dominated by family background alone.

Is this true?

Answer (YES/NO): NO